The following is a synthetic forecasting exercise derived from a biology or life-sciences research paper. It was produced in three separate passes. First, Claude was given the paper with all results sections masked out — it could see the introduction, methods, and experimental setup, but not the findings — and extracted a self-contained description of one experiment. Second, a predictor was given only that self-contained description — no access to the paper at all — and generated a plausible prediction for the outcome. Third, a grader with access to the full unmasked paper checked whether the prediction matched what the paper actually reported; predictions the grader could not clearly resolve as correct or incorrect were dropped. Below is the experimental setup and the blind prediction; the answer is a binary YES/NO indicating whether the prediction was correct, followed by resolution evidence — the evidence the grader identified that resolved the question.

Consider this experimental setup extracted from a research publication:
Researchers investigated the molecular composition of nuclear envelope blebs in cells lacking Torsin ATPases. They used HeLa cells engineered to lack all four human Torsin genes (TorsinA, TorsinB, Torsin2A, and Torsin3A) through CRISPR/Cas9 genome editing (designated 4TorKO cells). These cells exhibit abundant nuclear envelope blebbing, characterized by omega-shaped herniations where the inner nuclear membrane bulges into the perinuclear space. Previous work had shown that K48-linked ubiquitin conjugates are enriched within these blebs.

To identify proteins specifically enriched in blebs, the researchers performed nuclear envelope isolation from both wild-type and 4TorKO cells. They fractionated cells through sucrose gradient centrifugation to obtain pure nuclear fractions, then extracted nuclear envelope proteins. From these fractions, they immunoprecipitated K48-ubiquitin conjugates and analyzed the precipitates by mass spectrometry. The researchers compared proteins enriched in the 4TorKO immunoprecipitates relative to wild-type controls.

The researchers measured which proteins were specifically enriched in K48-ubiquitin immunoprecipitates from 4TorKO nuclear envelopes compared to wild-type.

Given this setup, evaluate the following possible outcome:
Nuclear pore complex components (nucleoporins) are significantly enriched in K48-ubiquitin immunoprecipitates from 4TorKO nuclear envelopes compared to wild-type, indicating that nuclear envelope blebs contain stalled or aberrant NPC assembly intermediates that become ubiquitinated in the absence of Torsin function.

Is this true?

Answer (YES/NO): NO